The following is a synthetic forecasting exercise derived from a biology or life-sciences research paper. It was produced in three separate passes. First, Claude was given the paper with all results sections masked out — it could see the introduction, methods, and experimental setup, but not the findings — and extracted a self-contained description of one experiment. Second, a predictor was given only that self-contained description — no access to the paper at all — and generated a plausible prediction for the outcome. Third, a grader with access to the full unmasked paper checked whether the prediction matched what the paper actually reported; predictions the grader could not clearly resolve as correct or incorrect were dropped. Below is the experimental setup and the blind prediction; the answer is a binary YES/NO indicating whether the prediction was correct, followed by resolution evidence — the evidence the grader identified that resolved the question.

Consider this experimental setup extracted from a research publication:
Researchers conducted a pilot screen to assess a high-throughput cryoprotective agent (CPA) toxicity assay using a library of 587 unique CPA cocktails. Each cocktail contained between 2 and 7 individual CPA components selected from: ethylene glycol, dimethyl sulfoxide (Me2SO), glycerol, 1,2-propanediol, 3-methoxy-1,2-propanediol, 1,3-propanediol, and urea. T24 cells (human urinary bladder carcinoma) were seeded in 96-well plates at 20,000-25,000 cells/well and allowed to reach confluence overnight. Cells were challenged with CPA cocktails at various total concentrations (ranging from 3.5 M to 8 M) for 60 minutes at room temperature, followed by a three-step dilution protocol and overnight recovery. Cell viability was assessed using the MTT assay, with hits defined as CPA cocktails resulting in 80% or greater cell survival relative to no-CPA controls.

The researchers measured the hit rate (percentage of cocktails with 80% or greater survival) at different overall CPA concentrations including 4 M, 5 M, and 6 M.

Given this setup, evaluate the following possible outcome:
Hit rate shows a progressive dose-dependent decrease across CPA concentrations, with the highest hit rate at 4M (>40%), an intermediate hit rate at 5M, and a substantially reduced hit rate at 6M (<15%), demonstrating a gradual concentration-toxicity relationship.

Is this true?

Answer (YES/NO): NO